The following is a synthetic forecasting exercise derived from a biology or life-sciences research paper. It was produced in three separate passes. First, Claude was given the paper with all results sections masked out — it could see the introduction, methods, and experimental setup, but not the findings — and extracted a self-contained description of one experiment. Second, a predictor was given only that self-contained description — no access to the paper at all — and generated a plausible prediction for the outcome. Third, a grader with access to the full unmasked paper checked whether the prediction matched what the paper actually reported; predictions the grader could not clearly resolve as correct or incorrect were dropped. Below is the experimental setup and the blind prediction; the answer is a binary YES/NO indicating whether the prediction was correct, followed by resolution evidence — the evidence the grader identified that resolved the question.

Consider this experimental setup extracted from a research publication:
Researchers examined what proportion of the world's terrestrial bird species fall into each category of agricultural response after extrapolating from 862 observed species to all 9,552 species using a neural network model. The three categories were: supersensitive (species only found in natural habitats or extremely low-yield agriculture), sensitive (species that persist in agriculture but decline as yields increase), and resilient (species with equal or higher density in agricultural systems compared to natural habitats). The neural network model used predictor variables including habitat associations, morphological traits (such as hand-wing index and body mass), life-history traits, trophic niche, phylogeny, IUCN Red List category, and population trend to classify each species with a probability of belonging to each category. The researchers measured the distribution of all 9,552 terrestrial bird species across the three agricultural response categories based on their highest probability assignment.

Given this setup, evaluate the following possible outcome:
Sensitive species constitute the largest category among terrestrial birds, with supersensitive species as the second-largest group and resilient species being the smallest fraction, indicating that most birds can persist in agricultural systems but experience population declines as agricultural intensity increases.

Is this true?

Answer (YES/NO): NO